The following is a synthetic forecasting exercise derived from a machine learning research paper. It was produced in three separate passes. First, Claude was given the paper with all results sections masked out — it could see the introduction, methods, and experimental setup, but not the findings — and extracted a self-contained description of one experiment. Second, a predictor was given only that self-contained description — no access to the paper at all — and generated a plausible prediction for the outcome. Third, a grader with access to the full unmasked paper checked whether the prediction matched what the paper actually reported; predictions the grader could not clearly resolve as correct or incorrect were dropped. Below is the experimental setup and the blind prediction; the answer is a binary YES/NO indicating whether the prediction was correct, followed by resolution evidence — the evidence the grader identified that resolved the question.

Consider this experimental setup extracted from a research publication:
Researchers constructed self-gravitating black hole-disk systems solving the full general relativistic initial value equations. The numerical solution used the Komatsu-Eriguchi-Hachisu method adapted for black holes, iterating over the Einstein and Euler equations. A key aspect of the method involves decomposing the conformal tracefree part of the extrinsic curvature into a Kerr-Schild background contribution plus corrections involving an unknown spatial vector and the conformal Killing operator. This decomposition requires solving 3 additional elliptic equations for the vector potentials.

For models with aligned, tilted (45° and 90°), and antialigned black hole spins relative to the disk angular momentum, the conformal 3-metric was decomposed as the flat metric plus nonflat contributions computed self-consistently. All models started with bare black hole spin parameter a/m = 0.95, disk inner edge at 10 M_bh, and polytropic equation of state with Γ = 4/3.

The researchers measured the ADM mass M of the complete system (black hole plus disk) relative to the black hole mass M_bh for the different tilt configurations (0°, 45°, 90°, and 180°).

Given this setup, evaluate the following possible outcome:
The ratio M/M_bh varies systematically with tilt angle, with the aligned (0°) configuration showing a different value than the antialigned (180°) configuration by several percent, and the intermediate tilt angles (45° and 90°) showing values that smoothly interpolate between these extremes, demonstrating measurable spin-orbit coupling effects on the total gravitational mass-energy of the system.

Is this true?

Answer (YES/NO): NO